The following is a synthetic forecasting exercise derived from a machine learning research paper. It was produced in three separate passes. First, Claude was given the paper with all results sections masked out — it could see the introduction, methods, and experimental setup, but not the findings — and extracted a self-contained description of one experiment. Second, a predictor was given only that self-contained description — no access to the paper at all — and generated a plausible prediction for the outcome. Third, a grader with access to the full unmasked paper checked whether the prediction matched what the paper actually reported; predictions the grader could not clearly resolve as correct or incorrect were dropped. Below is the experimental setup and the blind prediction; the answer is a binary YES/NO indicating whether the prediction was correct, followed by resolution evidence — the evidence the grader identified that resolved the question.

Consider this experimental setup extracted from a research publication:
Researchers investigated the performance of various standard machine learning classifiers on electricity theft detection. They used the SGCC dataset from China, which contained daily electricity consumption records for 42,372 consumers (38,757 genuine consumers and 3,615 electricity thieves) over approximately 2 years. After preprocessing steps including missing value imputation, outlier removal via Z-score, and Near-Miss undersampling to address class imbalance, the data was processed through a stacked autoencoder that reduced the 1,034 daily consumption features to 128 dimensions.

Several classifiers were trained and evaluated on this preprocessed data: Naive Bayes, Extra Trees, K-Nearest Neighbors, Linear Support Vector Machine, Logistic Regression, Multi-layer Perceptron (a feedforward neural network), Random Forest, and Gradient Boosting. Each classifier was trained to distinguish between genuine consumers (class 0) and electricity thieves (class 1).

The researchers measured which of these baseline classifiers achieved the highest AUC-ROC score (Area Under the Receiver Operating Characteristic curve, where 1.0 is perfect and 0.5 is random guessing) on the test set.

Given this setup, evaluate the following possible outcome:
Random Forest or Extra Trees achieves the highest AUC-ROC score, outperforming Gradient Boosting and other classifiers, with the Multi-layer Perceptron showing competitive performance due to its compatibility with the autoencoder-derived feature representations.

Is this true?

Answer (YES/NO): NO